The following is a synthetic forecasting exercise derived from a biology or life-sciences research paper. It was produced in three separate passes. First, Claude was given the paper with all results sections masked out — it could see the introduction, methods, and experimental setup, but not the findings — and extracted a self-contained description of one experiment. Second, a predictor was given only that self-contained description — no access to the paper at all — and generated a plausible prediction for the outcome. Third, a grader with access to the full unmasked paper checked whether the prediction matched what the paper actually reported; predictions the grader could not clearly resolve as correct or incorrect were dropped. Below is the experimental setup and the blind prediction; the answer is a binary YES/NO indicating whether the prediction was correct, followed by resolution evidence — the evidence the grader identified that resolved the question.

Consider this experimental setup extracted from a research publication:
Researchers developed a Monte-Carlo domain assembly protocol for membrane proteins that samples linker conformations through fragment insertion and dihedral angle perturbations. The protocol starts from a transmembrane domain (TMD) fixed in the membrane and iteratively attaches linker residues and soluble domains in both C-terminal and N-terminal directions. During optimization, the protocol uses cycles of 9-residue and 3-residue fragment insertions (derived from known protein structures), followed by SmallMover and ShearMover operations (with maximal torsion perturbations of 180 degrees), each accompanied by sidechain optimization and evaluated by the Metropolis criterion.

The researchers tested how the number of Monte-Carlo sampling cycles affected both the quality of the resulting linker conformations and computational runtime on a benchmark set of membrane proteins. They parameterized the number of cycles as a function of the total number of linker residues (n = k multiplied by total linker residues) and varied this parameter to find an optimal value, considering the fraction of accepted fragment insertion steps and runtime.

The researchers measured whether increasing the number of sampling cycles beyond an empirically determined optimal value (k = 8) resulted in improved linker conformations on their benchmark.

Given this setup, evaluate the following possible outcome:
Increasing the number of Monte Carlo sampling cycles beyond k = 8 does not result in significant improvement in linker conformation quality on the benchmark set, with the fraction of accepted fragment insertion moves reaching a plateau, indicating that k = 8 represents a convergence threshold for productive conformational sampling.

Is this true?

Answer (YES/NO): NO